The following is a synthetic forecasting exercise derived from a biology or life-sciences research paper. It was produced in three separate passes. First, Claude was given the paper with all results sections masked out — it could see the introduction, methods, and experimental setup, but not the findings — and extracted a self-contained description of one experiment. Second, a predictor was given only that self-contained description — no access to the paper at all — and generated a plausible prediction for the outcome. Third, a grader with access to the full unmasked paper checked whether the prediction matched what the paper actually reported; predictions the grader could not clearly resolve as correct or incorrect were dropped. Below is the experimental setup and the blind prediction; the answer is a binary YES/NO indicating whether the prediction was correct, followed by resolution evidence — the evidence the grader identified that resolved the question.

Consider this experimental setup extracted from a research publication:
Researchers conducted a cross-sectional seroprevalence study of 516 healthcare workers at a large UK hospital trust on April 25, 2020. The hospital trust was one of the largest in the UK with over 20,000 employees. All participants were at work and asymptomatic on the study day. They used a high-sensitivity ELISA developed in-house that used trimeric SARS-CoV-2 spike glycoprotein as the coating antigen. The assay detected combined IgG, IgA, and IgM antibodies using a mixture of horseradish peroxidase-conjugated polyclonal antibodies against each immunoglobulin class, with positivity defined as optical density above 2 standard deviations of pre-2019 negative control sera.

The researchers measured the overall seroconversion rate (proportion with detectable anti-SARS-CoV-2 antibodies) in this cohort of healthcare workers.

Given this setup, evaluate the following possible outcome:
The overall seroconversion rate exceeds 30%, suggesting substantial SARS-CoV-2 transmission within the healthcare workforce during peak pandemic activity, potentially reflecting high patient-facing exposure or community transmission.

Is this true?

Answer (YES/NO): NO